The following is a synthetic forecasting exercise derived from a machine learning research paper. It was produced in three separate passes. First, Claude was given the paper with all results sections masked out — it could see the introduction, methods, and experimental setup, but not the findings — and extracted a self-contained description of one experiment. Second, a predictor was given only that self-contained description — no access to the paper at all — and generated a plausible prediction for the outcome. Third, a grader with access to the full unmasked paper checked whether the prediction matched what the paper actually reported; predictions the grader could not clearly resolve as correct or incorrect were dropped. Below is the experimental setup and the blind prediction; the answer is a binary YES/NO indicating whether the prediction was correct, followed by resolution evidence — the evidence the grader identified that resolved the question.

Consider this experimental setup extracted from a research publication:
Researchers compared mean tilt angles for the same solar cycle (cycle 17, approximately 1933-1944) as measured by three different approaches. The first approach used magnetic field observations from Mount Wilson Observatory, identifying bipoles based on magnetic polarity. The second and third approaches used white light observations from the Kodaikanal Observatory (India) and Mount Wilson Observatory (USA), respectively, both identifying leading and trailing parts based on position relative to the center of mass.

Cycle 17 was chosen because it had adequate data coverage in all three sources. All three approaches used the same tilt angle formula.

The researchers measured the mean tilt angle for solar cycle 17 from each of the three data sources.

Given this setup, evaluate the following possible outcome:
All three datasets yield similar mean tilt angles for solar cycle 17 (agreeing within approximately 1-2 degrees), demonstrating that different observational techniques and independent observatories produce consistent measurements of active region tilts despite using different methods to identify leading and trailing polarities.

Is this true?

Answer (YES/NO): NO